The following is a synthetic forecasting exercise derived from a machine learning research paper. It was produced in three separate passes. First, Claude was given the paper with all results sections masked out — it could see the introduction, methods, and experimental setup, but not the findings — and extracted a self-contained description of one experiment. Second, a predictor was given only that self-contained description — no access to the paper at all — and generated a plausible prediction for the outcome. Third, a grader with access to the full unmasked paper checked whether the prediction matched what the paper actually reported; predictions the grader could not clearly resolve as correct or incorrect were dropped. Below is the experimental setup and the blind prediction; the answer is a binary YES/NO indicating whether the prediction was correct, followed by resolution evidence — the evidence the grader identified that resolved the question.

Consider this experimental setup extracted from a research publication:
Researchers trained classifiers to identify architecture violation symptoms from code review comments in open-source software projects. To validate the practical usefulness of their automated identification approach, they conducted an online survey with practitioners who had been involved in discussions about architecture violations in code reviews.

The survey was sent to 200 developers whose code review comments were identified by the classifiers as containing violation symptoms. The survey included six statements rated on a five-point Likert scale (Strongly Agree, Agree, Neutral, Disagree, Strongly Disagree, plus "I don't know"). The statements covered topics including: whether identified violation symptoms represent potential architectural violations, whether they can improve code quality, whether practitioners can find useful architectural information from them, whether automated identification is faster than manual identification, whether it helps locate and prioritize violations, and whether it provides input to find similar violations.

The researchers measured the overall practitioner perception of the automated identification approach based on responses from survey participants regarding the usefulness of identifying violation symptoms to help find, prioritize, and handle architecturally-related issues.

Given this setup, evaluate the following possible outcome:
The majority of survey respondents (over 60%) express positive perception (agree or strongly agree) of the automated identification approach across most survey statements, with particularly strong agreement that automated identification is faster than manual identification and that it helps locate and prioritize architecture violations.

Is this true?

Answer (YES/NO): NO